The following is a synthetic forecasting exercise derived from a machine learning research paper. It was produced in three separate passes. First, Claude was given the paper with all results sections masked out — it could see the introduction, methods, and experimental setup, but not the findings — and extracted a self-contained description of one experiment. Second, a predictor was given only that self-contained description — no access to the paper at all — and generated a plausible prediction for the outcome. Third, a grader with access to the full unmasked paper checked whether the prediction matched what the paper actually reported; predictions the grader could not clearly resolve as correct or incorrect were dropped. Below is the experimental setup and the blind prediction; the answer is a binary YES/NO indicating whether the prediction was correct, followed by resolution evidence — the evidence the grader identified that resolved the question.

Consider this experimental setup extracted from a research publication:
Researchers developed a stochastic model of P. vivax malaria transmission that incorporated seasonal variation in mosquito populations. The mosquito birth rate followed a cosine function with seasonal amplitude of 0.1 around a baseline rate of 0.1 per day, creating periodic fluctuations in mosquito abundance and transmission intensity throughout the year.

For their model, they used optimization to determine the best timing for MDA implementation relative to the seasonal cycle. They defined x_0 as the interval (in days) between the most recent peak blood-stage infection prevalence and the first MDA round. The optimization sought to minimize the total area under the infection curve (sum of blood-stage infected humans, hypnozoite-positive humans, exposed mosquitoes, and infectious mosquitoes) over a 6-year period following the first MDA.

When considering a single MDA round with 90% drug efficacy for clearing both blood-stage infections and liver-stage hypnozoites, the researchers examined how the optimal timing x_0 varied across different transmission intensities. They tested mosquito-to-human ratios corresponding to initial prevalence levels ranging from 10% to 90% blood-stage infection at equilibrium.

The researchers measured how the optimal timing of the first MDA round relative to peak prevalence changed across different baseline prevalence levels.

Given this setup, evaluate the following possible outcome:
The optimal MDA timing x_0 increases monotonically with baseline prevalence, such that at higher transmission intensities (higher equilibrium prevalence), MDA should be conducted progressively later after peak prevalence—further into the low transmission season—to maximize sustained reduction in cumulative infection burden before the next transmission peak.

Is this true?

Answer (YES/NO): NO